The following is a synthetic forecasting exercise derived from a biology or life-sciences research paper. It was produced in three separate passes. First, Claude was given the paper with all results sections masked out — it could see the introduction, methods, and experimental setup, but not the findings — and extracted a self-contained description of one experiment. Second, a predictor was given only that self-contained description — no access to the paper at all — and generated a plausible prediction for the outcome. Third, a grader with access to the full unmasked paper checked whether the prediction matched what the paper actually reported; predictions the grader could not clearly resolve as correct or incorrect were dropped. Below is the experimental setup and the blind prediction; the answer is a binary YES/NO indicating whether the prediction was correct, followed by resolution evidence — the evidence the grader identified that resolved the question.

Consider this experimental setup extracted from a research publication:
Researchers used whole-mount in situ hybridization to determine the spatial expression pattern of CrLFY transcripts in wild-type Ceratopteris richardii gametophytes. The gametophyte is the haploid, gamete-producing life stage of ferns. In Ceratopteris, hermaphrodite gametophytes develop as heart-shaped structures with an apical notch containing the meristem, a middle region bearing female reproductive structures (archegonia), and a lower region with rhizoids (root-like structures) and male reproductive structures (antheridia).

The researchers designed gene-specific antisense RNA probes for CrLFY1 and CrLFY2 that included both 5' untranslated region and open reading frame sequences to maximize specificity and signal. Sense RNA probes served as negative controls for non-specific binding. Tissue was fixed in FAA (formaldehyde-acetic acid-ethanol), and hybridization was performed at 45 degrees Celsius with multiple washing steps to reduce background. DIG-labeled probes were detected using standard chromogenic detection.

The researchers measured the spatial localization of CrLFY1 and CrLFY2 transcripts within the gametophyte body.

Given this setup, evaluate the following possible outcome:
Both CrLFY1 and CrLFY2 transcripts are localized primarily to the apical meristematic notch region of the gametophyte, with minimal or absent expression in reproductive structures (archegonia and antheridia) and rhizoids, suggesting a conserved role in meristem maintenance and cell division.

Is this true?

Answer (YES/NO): NO